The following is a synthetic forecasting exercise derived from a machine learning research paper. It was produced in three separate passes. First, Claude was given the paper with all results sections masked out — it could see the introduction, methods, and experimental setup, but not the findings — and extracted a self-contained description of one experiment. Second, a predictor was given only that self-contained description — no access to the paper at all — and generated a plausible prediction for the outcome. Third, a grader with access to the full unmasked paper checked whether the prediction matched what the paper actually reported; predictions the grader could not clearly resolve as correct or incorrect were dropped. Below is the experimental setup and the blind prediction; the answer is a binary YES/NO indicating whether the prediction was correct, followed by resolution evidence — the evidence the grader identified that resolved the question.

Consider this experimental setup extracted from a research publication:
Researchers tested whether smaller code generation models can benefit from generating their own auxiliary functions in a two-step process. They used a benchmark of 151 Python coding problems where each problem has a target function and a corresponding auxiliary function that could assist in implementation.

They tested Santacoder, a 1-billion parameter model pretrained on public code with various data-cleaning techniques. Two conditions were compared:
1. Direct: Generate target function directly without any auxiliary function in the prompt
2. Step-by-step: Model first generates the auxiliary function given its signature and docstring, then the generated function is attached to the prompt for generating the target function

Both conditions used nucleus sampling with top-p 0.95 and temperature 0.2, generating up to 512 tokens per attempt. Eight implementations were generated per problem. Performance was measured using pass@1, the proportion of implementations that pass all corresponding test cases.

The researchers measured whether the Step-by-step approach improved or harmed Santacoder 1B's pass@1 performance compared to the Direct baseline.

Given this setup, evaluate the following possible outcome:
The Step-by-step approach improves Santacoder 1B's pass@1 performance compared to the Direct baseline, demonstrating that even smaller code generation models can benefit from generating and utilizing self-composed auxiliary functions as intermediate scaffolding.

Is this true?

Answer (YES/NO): NO